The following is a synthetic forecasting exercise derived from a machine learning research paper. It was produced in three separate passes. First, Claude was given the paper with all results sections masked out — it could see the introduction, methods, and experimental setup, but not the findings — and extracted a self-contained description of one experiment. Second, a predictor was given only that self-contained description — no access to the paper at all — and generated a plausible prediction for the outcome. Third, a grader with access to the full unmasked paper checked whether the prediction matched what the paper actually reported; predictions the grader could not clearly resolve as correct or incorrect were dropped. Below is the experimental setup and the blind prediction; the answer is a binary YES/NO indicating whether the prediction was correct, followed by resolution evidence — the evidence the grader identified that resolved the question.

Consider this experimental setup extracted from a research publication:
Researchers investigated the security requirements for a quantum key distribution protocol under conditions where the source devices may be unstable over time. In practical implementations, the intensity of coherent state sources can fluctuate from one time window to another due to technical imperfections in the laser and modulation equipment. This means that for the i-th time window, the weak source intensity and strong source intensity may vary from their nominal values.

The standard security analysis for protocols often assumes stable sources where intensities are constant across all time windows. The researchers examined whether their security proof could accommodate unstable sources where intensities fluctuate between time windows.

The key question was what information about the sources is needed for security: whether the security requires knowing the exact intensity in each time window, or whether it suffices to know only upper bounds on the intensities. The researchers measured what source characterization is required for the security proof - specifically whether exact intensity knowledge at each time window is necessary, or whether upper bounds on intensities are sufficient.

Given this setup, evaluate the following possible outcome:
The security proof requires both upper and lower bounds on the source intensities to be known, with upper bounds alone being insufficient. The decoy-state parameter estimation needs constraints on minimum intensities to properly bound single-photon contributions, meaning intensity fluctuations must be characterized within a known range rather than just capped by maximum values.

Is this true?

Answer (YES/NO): NO